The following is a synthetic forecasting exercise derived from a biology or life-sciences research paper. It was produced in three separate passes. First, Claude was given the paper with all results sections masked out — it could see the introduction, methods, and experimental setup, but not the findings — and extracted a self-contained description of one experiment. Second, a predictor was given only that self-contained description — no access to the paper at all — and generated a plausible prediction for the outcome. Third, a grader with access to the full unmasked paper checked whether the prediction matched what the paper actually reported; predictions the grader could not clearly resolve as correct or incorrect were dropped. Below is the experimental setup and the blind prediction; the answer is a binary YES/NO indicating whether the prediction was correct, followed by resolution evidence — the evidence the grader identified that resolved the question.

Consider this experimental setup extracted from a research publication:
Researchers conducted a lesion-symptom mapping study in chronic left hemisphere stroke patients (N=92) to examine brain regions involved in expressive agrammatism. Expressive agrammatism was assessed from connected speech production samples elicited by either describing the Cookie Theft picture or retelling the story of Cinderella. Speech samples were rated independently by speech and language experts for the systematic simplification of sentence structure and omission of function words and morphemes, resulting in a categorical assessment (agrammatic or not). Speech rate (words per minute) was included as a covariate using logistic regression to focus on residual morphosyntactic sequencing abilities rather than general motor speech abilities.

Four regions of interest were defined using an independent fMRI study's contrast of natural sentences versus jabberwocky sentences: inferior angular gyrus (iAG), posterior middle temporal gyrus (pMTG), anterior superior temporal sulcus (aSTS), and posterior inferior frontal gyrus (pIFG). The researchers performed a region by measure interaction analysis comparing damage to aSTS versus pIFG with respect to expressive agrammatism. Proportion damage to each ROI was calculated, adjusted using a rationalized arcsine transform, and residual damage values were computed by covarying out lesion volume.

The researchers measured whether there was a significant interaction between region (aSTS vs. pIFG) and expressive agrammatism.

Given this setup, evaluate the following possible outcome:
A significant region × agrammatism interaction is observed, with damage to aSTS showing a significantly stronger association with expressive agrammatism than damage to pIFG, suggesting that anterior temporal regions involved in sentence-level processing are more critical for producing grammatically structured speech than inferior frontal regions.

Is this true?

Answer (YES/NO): NO